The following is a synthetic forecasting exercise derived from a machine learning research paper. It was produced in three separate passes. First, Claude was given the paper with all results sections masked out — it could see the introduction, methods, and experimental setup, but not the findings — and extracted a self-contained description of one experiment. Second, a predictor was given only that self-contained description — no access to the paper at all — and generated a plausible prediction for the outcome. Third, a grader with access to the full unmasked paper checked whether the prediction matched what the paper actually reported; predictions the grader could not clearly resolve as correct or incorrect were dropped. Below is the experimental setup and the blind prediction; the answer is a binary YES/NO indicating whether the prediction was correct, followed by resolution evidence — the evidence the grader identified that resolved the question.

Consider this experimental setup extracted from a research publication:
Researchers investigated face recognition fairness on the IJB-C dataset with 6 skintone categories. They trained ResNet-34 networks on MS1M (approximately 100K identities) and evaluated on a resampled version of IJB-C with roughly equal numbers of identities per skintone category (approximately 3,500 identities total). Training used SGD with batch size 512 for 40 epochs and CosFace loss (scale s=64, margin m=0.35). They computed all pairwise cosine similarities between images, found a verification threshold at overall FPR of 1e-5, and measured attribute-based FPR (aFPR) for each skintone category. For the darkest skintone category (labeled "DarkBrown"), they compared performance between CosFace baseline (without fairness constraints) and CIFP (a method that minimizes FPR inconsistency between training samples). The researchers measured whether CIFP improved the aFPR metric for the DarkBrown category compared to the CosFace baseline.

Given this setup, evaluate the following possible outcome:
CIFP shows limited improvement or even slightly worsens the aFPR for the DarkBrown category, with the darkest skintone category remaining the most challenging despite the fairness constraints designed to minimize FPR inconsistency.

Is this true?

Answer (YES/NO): YES